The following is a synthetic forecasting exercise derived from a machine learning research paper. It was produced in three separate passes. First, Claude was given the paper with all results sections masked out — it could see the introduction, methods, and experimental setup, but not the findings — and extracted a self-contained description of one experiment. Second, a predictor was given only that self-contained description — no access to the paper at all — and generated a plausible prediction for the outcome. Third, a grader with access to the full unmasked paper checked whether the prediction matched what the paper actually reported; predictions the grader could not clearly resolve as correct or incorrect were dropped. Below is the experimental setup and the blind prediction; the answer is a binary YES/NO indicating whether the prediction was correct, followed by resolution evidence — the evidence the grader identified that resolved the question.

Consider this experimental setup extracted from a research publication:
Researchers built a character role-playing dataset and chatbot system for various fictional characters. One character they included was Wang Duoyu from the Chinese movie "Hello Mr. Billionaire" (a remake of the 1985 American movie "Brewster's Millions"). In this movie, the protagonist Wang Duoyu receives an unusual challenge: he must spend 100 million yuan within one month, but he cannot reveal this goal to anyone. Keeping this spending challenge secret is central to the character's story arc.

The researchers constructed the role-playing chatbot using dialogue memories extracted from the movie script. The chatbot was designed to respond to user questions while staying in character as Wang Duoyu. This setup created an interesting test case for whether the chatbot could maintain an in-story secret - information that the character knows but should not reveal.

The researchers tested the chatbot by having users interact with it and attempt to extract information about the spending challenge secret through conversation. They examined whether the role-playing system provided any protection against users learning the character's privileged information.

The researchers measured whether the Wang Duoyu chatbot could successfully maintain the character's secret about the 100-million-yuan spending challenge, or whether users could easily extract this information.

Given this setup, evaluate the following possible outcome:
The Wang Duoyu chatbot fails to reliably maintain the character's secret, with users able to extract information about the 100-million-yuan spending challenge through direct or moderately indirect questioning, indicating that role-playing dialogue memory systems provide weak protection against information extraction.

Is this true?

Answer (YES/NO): YES